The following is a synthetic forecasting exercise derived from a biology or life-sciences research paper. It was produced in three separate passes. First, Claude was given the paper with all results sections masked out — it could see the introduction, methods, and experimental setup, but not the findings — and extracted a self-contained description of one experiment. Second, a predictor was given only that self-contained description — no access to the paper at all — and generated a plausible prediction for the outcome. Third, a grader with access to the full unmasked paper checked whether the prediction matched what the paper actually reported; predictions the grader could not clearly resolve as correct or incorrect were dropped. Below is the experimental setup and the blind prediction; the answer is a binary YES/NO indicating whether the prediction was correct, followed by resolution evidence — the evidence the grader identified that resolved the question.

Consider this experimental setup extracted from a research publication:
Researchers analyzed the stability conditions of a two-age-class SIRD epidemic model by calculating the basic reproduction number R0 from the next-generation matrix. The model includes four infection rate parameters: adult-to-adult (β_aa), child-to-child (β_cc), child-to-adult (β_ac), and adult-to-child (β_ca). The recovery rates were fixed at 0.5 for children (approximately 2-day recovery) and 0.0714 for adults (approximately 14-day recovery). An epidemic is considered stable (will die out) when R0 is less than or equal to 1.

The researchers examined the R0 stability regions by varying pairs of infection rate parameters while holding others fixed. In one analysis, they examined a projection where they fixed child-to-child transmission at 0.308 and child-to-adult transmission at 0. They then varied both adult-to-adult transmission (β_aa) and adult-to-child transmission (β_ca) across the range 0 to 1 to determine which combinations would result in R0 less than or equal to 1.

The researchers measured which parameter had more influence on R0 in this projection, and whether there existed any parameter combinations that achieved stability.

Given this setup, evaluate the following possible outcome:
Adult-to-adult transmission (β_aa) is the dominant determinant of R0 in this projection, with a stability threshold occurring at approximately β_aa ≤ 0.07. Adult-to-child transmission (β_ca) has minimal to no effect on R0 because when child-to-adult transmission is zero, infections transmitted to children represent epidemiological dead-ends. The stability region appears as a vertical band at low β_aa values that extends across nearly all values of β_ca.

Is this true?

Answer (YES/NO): NO